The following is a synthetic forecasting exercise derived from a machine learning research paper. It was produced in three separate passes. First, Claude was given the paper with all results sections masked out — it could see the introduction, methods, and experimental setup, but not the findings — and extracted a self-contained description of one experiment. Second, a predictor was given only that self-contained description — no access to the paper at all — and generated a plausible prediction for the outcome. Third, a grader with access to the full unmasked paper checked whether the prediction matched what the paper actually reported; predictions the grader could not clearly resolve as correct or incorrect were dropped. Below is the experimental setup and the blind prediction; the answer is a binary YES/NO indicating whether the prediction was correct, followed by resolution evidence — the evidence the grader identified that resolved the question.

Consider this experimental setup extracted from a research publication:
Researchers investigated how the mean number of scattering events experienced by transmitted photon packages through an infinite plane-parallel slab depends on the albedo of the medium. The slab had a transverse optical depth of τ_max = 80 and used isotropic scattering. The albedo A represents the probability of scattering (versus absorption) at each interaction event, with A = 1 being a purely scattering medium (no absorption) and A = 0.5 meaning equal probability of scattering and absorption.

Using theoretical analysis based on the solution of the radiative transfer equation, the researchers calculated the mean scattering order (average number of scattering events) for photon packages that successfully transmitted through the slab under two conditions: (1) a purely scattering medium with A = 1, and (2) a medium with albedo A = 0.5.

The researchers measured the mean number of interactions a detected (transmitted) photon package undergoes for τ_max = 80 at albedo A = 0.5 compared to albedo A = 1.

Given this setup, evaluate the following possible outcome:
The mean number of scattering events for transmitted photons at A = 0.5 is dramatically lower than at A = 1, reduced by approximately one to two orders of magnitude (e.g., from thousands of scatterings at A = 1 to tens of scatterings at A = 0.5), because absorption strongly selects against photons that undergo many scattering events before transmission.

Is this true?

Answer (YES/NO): YES